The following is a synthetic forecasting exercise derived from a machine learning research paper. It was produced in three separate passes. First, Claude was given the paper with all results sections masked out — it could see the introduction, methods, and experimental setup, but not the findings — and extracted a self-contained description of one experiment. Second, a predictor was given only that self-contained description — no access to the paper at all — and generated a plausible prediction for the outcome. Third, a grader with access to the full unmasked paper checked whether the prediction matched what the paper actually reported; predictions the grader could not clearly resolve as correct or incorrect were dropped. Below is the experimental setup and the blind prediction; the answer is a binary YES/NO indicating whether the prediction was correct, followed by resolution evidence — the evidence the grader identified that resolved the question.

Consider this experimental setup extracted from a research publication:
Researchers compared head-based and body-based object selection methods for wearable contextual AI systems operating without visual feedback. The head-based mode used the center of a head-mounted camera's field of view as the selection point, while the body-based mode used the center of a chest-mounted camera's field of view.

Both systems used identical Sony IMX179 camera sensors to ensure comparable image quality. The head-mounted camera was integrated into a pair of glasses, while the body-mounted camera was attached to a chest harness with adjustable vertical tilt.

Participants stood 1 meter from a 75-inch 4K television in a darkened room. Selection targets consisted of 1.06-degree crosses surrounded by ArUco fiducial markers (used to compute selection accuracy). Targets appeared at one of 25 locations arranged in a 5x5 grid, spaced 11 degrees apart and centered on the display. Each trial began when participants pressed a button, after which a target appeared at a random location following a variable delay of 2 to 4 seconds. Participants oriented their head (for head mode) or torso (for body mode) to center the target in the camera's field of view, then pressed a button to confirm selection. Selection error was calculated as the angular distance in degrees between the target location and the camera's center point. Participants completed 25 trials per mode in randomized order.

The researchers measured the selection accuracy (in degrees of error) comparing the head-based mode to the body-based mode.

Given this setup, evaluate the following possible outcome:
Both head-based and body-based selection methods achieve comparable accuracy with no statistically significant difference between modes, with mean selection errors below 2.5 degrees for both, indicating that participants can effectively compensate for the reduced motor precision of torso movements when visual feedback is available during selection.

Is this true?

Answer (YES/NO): NO